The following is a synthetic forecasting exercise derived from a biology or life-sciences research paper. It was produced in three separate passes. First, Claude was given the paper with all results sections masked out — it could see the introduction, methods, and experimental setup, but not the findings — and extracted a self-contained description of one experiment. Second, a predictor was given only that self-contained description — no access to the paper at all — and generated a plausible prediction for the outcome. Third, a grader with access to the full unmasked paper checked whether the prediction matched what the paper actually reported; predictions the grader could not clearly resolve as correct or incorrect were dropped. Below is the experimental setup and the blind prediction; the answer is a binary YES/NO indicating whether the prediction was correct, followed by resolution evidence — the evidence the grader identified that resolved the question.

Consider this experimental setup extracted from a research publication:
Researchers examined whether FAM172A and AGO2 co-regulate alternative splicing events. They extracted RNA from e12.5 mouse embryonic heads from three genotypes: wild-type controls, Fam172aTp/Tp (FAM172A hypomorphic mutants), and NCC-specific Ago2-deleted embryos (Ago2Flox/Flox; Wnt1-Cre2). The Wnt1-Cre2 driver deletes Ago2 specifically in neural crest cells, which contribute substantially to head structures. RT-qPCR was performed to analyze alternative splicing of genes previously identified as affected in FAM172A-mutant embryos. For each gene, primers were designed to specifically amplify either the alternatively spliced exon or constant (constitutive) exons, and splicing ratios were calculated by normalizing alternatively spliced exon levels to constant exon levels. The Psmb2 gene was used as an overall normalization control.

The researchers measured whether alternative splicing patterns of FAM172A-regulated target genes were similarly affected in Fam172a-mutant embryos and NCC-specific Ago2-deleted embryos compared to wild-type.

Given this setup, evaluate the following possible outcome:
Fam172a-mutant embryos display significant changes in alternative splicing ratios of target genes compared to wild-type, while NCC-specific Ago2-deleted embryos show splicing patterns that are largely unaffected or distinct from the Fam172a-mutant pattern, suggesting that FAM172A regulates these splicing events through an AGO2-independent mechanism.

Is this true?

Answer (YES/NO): NO